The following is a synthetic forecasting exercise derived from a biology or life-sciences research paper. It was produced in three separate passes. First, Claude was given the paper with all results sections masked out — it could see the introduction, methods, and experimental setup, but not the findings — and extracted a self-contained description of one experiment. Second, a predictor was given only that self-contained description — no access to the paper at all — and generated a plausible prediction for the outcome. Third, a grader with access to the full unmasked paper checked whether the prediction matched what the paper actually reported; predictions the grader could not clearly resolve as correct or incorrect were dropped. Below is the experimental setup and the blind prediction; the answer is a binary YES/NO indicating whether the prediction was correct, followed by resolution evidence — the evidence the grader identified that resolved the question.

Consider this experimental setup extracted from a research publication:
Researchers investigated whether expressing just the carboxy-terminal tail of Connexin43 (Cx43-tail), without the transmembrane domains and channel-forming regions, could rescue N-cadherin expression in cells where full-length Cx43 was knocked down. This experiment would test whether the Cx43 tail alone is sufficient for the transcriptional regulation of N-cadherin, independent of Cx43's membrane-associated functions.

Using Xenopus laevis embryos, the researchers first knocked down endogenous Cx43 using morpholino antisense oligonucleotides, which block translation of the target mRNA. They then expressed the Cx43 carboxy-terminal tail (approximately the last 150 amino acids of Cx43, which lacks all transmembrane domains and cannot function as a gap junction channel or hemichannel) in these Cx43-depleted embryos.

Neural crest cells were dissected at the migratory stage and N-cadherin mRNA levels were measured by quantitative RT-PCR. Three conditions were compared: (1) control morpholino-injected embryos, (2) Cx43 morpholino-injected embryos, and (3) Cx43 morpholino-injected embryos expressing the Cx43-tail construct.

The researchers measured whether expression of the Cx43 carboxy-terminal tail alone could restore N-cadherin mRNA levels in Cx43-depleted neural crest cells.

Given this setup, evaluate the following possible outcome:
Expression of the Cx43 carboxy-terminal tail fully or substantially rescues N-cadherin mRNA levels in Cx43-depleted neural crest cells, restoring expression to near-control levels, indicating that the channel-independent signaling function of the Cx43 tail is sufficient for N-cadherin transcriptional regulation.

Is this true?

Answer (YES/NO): YES